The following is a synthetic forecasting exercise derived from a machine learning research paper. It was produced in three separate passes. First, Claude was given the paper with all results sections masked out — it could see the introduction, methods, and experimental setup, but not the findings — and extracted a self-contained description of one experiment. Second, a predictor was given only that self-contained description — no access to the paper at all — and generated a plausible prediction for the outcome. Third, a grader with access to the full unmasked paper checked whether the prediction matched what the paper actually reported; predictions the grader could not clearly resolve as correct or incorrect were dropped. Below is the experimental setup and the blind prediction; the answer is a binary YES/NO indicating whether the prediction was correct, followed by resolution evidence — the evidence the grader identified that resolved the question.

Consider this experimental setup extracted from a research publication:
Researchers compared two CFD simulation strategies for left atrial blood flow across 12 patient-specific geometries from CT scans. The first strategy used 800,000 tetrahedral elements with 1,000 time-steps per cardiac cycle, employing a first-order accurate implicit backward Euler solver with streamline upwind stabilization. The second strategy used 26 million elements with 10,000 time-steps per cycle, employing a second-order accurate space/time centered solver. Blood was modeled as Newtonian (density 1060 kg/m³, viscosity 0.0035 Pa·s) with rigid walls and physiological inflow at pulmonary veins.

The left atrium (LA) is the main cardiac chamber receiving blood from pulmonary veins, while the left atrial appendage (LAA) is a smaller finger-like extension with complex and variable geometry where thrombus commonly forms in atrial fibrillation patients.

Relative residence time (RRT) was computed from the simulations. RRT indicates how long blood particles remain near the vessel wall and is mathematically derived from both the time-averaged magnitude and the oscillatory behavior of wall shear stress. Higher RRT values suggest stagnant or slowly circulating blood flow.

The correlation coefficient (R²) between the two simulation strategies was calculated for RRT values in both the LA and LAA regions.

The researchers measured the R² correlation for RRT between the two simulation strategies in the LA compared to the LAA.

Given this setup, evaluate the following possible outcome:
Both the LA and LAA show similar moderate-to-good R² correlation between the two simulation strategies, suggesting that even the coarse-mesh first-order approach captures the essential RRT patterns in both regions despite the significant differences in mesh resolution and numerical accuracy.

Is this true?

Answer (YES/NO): NO